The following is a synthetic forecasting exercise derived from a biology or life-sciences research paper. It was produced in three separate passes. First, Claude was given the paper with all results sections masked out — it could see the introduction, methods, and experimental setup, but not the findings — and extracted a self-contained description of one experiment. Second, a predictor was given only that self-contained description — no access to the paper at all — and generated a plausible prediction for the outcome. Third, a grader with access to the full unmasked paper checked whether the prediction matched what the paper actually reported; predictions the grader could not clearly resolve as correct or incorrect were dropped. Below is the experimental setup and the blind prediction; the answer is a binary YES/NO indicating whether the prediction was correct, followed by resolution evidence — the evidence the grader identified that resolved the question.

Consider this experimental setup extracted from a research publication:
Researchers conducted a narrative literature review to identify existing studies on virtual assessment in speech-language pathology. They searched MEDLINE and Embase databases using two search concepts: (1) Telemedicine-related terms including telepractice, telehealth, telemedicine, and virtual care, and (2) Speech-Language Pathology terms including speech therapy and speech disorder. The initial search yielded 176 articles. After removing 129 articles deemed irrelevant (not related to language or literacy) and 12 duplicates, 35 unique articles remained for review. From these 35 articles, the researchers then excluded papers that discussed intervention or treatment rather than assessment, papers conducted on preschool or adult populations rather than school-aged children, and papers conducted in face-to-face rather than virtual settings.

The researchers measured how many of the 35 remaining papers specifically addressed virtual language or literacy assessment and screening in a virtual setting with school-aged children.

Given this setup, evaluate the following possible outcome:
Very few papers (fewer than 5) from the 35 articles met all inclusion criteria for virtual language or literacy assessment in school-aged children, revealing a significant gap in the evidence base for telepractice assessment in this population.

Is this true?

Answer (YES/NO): NO